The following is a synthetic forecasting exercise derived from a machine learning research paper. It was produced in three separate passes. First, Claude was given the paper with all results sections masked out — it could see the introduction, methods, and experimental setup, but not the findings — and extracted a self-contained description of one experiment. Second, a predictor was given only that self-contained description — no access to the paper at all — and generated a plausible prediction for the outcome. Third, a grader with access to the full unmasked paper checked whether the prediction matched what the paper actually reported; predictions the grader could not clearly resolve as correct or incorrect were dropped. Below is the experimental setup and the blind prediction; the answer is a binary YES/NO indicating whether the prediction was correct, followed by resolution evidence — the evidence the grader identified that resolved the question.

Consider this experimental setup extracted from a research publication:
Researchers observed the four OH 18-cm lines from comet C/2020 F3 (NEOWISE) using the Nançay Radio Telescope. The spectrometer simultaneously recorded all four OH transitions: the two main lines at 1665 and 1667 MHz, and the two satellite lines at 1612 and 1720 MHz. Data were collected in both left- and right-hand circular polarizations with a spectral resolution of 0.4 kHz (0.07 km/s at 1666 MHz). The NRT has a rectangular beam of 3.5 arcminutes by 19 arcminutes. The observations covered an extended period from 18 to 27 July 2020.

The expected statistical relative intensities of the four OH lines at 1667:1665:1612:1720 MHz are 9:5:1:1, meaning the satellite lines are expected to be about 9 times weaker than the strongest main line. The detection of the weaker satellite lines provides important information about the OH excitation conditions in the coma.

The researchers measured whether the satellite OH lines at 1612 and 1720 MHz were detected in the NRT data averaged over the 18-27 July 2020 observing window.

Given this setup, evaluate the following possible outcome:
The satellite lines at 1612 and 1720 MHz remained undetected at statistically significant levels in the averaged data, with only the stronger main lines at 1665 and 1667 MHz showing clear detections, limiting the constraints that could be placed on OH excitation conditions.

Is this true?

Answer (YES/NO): NO